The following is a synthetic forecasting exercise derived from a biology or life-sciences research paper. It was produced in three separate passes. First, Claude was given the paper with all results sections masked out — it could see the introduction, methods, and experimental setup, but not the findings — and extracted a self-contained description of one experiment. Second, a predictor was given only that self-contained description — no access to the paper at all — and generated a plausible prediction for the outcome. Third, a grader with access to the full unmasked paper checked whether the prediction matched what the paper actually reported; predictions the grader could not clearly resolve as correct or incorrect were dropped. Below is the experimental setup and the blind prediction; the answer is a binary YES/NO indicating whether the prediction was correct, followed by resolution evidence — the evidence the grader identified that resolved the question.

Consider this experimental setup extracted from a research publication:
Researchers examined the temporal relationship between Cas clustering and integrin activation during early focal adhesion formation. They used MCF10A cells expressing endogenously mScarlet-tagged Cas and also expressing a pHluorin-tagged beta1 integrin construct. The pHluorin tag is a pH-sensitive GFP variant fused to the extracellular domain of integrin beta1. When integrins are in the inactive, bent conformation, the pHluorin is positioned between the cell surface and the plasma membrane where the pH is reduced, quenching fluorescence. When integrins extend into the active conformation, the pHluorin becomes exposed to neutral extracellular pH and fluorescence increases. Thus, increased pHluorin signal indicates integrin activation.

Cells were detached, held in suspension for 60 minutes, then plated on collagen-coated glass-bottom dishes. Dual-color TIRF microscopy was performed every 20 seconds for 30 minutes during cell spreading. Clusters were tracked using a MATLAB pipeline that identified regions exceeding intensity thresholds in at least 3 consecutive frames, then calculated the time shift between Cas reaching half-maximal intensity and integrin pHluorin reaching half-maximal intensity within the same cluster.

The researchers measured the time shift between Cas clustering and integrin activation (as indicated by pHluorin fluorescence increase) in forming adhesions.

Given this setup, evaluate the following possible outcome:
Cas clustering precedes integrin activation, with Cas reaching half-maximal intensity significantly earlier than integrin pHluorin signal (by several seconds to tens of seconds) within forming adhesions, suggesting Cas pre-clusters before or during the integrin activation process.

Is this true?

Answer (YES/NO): YES